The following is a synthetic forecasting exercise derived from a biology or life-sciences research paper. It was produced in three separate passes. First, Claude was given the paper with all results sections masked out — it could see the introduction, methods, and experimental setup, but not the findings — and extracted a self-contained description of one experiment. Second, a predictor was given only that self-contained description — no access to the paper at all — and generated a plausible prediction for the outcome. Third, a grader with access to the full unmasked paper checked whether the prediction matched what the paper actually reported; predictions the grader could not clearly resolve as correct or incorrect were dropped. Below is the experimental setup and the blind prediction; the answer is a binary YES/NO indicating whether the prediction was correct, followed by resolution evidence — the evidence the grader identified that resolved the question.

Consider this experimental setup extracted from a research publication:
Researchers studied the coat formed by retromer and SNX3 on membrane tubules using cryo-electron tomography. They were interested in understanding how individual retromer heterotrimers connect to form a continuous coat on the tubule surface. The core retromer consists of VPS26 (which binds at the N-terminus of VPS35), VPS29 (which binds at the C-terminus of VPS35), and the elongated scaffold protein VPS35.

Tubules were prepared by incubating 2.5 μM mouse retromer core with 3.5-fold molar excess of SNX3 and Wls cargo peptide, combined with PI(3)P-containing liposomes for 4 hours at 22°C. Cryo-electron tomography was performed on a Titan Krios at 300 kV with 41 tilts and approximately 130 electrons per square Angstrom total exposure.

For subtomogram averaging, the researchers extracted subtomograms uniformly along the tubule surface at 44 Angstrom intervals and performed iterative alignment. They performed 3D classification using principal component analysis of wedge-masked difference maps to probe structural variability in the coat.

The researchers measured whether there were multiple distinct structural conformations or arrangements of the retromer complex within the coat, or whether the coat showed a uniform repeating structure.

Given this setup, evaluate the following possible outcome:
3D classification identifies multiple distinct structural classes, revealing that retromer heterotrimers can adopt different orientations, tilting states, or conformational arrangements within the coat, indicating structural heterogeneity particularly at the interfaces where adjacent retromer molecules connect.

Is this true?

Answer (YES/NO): NO